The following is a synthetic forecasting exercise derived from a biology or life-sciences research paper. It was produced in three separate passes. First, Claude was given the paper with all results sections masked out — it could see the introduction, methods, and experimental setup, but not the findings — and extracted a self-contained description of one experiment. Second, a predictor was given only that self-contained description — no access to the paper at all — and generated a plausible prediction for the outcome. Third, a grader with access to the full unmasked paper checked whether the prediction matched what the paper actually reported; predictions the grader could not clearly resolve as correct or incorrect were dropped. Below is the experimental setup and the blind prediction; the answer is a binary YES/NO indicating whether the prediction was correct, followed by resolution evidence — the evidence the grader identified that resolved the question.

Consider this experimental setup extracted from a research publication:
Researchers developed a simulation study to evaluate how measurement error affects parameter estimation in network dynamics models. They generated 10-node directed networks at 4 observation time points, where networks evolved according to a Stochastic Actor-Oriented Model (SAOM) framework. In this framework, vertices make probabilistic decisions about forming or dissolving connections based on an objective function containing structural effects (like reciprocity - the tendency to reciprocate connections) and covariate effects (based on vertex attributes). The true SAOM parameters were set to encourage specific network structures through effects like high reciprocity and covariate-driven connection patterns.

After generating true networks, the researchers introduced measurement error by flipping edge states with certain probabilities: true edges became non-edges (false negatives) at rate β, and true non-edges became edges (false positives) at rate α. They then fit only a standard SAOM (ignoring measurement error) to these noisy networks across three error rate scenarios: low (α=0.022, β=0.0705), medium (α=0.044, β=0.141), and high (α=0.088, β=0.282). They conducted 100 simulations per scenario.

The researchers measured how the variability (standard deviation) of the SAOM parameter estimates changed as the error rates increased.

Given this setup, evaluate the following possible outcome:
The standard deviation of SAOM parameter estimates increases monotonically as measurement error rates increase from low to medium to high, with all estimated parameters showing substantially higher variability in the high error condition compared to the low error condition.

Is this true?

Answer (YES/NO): NO